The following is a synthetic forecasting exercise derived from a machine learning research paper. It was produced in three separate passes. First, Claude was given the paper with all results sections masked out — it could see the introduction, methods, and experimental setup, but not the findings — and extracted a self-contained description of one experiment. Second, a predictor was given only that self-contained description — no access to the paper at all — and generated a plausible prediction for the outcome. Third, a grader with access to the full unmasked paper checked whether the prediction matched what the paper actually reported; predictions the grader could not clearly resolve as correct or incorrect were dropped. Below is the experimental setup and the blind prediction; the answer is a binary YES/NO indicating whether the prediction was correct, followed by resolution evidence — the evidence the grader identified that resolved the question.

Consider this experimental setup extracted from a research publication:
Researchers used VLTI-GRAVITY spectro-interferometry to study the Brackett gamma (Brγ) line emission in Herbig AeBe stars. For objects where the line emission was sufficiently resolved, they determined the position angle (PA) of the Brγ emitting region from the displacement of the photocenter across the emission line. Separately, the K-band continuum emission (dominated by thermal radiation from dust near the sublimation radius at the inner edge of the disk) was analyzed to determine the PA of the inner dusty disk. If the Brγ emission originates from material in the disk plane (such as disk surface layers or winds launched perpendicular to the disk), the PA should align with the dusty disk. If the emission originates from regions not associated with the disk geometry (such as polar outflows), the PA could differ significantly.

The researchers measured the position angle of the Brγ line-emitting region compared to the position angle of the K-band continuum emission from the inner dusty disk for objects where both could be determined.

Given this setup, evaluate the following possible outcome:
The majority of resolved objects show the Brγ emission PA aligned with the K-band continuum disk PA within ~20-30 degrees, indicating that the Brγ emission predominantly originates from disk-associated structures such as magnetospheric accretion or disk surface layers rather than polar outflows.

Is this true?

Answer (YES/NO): NO